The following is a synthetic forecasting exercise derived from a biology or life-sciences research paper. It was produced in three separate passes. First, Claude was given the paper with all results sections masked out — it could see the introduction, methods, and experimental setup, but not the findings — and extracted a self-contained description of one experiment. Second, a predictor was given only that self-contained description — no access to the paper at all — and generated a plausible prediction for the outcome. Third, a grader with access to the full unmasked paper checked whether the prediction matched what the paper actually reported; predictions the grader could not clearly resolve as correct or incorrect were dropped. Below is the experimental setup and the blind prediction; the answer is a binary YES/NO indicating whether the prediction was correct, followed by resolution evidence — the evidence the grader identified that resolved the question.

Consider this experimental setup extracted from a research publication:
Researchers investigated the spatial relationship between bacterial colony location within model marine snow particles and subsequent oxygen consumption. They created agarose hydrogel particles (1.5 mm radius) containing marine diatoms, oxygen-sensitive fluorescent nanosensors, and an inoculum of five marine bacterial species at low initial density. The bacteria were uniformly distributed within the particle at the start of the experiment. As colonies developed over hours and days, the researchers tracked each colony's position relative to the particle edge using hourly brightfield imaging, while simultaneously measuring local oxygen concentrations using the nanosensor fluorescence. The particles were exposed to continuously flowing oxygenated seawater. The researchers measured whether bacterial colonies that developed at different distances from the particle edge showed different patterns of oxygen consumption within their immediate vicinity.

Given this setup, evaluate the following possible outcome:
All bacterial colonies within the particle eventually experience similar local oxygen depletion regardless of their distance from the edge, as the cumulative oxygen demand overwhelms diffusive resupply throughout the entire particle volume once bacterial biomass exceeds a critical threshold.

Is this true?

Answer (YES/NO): NO